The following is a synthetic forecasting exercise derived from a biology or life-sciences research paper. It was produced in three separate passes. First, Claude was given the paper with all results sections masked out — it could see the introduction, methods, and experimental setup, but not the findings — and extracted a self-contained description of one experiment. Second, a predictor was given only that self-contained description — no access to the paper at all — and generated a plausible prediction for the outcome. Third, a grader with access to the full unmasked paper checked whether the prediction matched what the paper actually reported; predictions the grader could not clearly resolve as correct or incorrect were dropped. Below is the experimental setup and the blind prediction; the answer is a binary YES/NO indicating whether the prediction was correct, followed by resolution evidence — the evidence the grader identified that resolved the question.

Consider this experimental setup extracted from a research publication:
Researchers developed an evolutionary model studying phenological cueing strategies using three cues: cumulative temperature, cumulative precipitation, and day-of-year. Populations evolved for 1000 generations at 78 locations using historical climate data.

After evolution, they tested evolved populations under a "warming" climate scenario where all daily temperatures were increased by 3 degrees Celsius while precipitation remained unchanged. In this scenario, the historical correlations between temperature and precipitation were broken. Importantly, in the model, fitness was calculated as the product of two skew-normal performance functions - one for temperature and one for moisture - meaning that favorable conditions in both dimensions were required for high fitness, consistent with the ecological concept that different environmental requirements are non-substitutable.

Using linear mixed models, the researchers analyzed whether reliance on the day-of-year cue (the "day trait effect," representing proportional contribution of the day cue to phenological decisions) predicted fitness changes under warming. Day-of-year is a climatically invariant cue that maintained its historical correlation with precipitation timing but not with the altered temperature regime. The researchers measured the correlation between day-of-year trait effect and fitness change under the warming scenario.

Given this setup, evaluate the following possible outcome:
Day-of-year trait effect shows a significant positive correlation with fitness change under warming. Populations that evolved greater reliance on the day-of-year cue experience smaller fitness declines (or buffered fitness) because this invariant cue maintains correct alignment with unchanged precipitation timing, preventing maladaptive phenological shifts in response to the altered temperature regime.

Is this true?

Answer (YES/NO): YES